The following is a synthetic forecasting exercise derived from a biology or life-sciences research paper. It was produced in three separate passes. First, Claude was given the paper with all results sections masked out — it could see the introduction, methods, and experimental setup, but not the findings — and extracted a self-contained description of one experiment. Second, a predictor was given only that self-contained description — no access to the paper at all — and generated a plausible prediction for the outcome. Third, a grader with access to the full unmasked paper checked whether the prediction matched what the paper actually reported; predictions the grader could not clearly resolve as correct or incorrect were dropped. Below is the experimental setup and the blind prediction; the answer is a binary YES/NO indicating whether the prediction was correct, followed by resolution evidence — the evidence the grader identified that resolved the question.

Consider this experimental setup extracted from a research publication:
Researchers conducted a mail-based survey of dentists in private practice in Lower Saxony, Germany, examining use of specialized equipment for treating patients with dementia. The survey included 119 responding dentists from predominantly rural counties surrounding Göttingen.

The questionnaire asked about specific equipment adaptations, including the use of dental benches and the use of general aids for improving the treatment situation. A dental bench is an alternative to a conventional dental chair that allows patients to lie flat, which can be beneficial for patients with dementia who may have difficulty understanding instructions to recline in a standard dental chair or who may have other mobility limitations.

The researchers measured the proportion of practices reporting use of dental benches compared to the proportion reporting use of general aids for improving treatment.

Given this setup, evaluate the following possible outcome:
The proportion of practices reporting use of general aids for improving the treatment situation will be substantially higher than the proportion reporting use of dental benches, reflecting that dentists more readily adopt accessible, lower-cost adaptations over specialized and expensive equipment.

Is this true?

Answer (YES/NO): YES